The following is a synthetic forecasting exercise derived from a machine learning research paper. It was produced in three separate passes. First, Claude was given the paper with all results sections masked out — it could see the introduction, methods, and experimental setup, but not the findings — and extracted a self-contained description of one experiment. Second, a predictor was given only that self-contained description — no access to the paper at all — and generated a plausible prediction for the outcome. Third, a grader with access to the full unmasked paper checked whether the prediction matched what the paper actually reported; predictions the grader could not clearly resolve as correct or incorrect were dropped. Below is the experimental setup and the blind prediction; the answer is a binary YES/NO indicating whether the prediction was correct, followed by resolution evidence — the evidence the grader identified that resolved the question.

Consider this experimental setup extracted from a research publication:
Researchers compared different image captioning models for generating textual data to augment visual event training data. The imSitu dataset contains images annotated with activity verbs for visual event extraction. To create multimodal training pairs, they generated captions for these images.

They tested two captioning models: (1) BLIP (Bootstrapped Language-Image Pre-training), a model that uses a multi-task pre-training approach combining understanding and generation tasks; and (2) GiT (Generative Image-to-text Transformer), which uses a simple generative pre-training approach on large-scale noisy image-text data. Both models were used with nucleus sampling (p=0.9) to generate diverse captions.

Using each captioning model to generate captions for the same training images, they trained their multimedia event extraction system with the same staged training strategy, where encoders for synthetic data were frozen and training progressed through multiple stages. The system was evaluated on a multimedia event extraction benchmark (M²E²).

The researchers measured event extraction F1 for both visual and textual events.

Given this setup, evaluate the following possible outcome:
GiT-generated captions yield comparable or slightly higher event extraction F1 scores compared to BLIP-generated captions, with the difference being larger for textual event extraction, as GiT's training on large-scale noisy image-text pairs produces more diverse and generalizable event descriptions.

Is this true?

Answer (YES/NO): NO